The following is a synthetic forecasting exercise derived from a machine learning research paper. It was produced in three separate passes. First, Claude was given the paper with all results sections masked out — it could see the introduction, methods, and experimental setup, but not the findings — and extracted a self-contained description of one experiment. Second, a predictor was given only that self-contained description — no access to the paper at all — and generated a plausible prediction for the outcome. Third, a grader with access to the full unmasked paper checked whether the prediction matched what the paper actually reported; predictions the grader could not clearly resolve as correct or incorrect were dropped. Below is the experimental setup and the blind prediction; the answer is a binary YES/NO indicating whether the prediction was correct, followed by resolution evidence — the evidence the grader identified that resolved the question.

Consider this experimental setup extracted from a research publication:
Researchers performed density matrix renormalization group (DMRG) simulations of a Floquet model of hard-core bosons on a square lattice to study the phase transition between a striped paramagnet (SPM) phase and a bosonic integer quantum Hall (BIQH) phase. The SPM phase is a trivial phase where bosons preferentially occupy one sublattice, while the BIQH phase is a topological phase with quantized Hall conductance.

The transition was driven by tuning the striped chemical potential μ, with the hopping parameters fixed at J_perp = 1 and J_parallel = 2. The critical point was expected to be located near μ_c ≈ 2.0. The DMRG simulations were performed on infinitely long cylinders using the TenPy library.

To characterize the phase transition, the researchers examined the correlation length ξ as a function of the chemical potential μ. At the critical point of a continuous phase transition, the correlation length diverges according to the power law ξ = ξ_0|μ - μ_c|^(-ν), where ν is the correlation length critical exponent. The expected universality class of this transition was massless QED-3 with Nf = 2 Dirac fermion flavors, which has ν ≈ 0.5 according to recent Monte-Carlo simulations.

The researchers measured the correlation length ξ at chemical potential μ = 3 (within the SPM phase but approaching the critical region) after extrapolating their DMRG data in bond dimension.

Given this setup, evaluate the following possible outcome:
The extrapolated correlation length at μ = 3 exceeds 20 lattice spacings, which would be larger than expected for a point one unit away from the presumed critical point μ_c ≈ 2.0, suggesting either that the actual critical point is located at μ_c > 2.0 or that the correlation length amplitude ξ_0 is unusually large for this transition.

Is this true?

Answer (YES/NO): NO